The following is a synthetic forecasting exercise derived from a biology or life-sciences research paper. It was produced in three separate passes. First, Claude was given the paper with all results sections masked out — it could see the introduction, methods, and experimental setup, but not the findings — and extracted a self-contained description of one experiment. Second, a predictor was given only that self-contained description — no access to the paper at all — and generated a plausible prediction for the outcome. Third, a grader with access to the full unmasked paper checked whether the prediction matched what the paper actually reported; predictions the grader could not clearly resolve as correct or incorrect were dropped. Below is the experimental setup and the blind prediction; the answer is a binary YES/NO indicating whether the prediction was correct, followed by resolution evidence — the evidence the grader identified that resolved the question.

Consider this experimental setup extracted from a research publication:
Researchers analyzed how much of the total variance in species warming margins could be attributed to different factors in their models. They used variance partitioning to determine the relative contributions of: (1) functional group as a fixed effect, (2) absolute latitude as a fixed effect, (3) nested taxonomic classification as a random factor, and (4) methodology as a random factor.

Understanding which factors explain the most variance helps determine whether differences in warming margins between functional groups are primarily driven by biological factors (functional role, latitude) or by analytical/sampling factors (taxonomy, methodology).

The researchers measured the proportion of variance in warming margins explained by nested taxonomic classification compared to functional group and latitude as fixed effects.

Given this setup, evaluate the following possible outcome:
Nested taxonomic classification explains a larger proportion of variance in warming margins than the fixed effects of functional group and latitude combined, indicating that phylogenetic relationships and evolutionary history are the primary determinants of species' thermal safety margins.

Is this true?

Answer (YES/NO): YES